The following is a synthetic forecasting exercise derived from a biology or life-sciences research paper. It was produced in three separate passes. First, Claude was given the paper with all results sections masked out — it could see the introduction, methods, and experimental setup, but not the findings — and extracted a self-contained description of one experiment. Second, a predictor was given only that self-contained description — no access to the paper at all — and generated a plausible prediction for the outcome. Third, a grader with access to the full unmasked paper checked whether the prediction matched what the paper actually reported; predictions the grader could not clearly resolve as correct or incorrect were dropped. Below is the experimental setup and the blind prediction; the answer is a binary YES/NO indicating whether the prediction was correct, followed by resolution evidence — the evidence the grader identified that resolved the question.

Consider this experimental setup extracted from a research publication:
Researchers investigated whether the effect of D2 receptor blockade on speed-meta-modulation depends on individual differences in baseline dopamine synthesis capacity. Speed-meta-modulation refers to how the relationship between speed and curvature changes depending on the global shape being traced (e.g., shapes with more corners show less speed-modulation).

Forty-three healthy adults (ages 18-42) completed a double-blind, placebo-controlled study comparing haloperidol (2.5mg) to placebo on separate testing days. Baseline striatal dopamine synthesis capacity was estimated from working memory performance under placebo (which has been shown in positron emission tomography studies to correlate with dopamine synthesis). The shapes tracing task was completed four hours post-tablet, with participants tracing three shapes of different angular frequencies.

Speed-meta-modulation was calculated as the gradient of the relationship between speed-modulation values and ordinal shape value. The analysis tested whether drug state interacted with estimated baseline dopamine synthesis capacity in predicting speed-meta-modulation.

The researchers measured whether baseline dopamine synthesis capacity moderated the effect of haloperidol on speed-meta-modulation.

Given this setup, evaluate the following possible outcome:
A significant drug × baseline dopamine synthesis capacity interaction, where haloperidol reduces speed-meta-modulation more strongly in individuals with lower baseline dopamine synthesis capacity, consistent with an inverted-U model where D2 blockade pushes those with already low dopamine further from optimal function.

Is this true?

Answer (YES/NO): YES